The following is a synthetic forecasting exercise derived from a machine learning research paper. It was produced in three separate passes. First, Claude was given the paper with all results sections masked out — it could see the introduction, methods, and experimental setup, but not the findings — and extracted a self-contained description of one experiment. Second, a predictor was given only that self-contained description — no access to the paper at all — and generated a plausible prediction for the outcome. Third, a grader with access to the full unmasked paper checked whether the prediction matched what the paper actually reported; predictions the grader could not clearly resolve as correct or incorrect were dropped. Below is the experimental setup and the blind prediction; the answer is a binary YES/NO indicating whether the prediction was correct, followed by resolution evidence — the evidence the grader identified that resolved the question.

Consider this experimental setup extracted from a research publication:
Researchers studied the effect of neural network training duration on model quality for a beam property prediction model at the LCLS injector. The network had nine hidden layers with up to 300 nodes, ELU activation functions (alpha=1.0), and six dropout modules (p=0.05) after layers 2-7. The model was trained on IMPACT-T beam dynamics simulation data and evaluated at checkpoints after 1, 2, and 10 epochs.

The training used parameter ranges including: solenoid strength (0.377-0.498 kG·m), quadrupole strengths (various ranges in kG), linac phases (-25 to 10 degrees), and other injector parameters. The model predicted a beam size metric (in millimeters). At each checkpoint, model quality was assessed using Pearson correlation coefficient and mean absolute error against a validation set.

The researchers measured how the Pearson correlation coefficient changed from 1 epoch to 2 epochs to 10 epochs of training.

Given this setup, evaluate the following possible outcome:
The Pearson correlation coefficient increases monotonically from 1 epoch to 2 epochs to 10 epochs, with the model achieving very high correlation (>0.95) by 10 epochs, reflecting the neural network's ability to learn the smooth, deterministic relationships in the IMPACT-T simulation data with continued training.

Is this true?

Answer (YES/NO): NO